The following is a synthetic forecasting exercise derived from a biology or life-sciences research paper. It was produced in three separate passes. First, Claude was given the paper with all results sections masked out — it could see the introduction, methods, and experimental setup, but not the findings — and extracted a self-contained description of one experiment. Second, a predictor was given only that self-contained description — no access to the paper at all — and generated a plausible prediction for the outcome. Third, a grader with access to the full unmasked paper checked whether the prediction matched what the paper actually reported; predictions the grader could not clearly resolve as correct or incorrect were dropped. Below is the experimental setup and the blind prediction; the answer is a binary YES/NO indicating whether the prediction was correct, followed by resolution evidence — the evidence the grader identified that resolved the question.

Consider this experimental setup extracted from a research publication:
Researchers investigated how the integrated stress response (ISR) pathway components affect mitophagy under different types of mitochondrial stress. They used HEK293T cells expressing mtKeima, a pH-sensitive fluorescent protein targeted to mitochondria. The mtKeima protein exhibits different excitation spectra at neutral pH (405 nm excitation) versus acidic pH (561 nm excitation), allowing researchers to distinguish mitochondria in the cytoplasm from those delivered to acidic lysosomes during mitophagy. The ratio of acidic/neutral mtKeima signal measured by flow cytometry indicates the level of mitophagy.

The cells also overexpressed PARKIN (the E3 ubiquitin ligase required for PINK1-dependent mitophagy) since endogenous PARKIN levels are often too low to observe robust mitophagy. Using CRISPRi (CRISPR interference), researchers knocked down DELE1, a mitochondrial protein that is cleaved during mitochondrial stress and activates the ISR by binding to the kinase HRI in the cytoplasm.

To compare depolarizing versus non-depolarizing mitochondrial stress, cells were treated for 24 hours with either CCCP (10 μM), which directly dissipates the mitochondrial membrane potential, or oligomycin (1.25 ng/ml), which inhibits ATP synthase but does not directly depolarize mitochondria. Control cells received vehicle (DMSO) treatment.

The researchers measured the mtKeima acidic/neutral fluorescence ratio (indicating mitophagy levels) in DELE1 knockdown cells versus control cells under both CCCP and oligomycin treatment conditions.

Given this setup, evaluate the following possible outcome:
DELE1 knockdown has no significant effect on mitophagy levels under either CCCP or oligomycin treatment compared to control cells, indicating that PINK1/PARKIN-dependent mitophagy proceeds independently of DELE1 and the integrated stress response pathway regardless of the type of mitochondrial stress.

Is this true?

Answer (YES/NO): NO